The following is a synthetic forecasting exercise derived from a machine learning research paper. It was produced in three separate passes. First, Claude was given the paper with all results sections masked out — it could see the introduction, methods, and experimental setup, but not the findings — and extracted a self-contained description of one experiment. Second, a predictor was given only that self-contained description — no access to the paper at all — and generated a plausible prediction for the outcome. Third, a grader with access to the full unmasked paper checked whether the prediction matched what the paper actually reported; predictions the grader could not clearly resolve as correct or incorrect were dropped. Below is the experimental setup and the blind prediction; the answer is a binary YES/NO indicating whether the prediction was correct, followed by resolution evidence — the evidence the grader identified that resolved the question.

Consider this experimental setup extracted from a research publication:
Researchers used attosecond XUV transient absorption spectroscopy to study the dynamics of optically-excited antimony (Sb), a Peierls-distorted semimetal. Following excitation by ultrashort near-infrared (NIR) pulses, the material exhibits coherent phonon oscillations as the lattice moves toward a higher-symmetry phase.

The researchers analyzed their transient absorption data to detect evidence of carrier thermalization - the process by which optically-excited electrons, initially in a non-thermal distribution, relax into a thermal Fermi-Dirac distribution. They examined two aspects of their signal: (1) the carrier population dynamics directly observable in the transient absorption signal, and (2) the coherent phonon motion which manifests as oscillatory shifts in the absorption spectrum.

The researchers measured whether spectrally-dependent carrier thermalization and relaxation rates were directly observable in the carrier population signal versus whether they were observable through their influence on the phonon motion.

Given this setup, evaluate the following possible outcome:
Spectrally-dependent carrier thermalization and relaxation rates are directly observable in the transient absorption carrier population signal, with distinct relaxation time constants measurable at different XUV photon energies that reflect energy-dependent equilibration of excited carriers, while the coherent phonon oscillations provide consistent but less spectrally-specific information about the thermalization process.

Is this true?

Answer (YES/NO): NO